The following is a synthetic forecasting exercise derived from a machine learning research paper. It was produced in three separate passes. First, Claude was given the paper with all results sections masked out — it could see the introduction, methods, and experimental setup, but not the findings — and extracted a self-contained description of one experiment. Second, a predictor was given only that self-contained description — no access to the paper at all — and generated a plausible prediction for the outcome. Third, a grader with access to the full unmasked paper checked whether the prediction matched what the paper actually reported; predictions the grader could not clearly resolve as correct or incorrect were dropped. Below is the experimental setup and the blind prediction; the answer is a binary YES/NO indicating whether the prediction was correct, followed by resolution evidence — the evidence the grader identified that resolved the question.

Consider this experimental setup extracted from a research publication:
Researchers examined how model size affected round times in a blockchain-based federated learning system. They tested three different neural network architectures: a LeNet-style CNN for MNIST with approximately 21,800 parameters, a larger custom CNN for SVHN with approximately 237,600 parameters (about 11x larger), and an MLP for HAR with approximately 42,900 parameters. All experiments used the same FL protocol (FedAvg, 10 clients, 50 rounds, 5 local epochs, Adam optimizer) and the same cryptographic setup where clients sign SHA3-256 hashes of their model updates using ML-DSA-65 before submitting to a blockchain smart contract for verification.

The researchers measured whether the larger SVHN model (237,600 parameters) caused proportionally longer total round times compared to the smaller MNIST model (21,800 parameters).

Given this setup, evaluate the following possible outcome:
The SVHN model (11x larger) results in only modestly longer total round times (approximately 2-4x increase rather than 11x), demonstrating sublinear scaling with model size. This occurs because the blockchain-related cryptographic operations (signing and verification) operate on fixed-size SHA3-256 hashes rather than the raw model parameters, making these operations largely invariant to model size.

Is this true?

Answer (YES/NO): NO